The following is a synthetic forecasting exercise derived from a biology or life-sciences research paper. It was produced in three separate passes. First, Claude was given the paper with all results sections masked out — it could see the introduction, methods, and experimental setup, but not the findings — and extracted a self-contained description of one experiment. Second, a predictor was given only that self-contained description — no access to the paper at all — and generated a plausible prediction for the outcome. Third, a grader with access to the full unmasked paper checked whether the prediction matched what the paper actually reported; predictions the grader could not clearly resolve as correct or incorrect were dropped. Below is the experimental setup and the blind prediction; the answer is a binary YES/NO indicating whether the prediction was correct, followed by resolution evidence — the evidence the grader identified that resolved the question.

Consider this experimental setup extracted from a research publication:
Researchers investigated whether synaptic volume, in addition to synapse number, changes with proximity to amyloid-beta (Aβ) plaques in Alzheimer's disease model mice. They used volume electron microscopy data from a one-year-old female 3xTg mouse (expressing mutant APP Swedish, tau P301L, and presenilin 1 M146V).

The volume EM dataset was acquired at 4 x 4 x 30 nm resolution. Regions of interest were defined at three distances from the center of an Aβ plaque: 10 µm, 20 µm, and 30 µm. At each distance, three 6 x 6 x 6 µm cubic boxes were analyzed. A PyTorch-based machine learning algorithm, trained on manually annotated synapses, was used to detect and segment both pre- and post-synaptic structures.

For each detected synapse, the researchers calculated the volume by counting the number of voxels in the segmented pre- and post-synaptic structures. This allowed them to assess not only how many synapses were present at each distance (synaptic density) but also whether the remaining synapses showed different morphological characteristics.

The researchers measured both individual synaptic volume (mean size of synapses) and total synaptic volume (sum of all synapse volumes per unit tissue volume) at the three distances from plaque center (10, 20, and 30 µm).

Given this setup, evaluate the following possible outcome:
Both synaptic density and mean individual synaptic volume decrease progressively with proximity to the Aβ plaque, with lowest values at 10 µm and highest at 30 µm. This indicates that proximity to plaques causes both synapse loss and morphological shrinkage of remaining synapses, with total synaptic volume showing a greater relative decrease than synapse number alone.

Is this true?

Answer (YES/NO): NO